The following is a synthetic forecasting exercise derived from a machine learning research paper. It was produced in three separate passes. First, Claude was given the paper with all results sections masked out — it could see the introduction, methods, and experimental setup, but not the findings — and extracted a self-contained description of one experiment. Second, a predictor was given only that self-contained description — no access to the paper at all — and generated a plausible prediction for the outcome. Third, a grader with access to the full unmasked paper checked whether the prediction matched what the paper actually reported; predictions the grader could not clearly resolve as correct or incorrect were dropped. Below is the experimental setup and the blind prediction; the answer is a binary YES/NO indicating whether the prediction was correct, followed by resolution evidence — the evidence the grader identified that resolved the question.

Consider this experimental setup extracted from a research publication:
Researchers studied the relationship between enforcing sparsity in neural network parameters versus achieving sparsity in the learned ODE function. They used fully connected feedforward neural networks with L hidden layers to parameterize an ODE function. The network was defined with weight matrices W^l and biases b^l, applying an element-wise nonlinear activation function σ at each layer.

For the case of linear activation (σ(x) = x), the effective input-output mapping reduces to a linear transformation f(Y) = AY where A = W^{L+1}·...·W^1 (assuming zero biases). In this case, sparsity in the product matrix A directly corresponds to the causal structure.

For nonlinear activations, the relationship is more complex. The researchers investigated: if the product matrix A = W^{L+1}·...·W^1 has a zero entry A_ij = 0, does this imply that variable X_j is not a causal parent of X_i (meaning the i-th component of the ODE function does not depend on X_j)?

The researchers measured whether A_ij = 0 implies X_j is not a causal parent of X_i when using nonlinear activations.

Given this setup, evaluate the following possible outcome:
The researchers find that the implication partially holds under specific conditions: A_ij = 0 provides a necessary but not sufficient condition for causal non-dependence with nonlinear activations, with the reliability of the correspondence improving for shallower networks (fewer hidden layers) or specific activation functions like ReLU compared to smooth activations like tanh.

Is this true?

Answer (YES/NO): NO